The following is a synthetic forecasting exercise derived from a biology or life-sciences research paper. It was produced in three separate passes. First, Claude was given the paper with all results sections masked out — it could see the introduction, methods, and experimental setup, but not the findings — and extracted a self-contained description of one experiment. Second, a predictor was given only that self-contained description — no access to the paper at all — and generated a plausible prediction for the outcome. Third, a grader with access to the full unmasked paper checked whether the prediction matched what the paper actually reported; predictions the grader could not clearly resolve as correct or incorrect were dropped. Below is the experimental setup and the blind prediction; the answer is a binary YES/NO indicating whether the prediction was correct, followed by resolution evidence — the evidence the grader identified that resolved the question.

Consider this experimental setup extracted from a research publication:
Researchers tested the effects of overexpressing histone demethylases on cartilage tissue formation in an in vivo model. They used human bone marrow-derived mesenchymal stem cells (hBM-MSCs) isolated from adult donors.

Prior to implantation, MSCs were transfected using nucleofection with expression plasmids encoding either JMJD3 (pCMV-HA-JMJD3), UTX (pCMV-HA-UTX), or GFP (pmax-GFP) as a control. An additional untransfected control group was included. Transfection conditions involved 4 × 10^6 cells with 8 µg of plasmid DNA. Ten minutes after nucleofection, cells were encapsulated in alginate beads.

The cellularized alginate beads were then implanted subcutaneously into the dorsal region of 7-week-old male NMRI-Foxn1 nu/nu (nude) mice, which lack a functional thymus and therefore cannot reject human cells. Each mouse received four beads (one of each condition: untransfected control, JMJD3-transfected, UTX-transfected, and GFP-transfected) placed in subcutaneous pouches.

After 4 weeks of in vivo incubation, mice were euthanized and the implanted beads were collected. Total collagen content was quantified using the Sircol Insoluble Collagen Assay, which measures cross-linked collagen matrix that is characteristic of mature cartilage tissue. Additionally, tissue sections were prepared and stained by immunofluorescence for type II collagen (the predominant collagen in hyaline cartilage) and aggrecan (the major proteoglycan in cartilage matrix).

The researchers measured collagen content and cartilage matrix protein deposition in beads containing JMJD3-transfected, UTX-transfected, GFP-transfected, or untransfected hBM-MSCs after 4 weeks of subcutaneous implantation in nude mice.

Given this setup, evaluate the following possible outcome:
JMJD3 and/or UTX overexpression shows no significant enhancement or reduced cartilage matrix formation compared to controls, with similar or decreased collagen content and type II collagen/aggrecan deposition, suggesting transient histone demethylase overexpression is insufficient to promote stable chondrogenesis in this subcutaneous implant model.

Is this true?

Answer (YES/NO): NO